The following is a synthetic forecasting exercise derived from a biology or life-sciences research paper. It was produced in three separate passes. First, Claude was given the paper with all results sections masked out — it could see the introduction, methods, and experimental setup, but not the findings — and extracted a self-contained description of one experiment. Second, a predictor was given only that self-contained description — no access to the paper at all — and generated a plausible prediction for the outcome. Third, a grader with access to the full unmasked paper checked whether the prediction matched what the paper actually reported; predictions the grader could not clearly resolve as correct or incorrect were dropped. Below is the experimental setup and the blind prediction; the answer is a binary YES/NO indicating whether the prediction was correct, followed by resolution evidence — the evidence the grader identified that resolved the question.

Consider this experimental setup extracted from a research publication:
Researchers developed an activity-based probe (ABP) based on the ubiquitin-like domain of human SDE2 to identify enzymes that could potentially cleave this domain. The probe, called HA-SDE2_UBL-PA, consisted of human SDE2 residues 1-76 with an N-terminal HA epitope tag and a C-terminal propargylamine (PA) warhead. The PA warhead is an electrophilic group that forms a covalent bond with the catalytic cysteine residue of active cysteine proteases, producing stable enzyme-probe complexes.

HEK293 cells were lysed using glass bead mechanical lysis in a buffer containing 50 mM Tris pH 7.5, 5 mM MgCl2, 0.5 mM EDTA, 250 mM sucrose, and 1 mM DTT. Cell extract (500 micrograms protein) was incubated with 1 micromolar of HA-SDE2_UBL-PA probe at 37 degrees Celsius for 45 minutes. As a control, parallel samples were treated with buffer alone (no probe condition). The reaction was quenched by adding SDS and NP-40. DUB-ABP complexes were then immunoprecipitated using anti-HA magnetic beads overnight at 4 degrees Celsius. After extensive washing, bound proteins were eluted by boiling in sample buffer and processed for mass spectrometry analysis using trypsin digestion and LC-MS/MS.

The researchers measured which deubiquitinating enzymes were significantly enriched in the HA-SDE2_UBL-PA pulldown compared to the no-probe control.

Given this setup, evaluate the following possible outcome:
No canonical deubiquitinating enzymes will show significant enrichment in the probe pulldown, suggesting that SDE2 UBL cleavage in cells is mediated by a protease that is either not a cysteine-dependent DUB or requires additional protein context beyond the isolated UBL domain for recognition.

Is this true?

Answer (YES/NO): NO